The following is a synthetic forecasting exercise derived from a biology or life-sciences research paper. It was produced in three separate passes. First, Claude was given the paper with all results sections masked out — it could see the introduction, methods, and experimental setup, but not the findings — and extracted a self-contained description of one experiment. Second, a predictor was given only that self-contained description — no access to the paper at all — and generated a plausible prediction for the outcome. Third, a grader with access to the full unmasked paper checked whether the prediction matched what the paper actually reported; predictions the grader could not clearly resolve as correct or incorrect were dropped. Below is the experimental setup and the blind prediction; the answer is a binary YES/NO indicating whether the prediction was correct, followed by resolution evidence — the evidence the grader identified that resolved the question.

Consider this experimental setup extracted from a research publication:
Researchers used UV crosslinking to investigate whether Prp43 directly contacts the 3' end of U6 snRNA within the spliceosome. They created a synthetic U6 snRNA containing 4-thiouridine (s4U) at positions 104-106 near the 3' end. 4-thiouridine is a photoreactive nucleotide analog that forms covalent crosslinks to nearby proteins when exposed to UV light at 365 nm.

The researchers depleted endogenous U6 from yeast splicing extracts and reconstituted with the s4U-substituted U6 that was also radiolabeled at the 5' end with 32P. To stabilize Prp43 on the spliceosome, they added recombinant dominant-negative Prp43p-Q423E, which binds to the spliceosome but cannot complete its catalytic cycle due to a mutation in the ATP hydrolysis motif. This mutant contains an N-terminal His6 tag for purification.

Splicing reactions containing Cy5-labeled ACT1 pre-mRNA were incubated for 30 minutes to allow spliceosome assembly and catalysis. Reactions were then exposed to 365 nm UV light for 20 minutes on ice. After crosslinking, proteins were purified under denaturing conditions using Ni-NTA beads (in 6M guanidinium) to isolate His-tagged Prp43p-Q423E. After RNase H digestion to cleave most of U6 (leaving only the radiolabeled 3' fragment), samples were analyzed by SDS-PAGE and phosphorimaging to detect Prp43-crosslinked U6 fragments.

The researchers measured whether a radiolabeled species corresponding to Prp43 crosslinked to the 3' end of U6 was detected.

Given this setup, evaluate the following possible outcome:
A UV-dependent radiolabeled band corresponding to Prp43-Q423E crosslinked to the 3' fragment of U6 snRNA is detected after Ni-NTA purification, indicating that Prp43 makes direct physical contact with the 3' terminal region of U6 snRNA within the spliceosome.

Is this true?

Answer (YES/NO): YES